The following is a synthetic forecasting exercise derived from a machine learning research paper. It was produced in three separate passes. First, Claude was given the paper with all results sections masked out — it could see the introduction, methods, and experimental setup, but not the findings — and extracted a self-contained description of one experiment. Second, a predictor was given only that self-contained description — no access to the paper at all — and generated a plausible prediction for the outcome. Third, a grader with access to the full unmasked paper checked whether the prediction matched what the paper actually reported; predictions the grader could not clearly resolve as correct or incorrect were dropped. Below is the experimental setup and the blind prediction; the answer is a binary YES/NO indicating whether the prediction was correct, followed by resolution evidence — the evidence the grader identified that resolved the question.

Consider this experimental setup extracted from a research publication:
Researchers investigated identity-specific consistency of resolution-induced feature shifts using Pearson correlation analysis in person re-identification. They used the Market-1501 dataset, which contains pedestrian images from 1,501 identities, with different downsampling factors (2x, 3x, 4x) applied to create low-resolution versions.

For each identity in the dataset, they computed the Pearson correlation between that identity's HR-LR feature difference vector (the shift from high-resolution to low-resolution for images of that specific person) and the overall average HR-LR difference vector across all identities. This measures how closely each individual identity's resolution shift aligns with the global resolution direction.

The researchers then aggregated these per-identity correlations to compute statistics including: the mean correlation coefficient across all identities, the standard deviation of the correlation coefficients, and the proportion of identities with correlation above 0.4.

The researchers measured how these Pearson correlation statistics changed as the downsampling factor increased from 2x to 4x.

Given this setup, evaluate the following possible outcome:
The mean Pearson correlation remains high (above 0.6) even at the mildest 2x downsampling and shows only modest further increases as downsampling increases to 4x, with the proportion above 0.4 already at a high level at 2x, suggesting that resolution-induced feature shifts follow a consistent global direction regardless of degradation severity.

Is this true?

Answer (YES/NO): NO